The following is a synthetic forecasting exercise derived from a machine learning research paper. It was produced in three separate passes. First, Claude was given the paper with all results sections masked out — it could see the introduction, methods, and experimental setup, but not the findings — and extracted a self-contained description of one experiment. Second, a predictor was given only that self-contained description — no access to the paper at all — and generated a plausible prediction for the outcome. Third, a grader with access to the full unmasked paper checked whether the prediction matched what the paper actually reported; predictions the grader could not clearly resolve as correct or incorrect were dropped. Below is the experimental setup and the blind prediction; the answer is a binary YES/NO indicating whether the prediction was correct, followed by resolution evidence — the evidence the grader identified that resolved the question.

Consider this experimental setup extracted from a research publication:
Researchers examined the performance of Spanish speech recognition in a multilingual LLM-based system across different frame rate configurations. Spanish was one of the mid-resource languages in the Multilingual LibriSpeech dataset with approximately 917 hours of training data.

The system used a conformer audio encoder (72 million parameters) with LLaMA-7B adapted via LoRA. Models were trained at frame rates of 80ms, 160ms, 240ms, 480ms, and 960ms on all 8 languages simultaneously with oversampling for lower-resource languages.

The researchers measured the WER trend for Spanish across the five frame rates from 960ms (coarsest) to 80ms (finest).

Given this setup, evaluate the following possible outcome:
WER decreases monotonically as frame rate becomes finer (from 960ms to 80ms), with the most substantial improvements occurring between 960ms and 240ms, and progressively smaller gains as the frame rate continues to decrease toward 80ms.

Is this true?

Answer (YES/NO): NO